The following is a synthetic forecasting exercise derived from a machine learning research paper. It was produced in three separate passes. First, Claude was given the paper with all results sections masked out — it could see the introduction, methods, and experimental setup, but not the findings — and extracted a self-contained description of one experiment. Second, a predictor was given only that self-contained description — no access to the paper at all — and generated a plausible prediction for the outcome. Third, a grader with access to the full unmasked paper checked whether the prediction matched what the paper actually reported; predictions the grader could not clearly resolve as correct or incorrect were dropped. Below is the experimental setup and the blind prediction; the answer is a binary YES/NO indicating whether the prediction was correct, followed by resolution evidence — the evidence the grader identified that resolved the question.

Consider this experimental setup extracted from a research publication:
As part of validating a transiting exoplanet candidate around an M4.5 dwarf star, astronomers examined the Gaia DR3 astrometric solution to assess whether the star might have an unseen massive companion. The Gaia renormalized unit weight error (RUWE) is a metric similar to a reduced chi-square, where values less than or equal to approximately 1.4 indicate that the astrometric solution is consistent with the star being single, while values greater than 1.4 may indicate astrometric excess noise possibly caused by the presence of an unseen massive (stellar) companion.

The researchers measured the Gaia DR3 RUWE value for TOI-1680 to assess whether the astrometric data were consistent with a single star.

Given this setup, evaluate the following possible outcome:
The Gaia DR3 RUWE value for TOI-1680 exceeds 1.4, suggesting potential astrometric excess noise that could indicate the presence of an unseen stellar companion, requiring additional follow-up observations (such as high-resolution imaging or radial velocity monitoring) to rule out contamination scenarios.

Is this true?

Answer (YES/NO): NO